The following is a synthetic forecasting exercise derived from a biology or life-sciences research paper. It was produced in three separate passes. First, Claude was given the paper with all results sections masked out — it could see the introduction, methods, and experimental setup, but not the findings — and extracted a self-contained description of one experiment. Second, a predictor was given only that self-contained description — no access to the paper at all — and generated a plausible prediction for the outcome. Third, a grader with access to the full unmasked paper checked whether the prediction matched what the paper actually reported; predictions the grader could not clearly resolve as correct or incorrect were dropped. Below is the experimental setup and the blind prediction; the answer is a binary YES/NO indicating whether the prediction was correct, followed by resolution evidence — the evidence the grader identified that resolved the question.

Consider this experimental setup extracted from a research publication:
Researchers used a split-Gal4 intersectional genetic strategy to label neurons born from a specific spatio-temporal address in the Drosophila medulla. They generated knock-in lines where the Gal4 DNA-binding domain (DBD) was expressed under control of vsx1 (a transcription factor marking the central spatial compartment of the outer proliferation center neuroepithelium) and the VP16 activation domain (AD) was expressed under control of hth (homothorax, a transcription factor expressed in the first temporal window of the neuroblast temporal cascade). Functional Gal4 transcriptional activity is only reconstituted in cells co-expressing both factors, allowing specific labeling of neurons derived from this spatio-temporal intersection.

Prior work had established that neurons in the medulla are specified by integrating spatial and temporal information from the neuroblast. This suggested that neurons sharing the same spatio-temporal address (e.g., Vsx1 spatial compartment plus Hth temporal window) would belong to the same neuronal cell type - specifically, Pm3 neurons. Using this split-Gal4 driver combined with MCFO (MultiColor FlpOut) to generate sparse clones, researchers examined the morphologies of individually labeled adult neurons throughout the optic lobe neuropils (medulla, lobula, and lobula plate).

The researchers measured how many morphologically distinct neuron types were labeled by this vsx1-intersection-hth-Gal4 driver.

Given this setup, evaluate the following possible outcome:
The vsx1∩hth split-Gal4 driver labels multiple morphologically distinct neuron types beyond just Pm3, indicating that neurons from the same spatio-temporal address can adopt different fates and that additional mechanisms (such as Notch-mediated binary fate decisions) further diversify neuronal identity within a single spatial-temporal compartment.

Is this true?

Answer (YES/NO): YES